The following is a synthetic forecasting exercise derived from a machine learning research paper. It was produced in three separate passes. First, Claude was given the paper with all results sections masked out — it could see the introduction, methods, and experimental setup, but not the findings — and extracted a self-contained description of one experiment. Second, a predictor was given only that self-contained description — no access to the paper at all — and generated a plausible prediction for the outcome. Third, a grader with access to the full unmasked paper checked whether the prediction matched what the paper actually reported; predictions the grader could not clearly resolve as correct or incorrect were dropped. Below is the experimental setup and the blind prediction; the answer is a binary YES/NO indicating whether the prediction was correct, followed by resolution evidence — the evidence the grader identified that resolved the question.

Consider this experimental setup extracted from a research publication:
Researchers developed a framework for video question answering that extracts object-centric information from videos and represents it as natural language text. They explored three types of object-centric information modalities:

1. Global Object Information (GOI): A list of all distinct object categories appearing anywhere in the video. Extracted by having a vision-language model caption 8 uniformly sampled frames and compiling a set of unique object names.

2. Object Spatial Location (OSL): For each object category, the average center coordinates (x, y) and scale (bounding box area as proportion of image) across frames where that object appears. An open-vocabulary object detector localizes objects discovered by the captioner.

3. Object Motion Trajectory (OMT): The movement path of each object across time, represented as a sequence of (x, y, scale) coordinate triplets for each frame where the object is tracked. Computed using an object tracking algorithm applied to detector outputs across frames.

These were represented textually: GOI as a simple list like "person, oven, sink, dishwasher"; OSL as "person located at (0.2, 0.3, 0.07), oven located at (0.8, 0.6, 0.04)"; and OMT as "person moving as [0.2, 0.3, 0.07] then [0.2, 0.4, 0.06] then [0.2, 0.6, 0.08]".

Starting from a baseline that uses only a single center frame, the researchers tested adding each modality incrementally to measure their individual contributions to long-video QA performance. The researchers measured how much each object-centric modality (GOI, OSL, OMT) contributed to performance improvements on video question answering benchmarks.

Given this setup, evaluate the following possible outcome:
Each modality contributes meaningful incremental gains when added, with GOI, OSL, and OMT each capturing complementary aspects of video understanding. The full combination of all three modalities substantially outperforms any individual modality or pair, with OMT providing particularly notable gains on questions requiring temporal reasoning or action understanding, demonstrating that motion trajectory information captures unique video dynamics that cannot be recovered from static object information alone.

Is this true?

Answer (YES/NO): NO